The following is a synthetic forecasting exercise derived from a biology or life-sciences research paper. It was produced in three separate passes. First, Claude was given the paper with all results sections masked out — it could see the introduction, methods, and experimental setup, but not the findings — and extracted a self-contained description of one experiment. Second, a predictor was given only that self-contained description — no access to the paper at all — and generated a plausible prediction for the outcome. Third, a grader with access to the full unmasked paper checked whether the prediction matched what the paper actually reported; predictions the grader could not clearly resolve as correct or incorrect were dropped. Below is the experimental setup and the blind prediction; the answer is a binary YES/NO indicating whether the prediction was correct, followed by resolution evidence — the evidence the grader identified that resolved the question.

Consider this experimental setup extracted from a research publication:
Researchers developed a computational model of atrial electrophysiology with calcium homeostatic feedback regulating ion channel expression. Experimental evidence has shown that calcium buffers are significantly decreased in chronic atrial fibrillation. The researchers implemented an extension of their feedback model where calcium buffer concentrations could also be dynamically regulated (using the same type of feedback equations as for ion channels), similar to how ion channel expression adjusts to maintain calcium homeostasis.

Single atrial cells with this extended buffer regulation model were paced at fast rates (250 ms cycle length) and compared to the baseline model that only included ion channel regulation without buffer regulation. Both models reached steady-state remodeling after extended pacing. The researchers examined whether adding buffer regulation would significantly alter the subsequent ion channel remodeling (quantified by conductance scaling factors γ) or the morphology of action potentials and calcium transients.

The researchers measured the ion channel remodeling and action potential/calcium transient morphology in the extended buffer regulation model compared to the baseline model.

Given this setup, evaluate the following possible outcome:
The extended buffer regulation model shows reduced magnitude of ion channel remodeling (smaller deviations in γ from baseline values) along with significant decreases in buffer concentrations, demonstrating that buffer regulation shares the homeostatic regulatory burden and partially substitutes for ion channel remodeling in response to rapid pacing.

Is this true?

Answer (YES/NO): NO